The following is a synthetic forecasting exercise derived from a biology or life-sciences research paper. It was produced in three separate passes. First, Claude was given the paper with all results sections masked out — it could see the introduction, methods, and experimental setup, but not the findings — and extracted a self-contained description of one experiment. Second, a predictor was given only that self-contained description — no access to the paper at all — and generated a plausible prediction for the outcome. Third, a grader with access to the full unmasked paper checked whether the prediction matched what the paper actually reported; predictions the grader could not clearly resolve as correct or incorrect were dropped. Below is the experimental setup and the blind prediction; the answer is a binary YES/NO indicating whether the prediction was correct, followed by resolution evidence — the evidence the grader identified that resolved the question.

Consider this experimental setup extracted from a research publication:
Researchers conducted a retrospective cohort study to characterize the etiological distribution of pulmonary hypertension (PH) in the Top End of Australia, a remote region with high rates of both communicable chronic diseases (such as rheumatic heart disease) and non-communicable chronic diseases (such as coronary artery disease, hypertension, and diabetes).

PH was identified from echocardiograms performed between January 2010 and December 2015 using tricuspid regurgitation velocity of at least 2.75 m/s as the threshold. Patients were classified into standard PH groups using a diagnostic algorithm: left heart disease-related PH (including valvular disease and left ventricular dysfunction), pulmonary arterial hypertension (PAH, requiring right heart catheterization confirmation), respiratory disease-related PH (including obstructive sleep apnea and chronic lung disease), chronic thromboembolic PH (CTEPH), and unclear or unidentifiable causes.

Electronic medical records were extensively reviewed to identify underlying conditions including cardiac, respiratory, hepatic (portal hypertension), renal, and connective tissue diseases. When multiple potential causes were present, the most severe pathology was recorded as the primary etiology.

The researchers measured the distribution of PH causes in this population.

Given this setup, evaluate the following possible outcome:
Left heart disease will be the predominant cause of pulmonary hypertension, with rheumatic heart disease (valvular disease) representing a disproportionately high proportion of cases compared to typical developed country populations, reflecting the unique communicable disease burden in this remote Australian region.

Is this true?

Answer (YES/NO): YES